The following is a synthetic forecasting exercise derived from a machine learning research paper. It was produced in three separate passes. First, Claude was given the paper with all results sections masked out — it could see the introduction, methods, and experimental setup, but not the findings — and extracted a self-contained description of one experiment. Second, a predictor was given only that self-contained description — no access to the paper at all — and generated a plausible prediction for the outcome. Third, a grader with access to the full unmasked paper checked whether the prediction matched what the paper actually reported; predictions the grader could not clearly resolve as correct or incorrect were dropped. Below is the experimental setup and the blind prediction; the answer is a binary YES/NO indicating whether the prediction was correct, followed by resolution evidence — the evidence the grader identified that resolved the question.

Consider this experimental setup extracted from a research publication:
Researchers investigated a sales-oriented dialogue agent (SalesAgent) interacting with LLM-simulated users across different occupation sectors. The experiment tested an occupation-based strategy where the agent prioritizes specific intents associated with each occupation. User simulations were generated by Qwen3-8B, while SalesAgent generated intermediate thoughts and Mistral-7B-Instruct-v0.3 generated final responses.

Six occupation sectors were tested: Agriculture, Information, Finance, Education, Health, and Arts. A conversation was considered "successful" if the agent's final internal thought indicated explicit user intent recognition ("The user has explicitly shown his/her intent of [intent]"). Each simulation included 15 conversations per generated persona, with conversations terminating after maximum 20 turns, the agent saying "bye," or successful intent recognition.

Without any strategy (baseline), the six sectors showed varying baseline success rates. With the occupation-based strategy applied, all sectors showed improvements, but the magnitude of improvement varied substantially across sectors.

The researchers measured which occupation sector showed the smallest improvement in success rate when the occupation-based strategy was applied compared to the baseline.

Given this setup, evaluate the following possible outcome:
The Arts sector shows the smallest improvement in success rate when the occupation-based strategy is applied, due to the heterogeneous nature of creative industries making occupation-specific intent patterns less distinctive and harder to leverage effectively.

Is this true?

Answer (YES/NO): NO